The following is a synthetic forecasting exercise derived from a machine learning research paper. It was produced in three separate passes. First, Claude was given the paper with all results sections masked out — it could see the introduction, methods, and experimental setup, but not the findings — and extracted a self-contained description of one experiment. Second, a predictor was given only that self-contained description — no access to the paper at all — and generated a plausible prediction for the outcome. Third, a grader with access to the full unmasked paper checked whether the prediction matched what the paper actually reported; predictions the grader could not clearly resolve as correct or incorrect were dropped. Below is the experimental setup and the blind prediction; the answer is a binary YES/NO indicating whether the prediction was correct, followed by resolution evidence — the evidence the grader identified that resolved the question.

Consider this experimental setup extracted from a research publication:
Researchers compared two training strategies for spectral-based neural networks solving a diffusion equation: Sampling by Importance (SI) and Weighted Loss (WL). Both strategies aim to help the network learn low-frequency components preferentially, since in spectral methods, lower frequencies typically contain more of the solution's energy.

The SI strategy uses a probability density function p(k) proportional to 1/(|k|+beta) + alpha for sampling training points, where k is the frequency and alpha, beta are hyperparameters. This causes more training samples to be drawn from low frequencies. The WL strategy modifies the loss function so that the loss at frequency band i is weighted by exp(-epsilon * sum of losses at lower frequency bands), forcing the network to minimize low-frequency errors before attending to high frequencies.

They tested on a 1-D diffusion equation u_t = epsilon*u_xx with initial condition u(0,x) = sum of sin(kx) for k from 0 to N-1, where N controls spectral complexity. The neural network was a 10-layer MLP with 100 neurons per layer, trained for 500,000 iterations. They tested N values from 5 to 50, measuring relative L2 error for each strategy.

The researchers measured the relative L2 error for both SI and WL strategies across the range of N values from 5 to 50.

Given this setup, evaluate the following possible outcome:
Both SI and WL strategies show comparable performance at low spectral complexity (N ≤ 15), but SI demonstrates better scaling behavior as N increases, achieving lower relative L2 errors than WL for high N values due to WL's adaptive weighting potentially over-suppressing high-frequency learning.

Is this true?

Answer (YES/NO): NO